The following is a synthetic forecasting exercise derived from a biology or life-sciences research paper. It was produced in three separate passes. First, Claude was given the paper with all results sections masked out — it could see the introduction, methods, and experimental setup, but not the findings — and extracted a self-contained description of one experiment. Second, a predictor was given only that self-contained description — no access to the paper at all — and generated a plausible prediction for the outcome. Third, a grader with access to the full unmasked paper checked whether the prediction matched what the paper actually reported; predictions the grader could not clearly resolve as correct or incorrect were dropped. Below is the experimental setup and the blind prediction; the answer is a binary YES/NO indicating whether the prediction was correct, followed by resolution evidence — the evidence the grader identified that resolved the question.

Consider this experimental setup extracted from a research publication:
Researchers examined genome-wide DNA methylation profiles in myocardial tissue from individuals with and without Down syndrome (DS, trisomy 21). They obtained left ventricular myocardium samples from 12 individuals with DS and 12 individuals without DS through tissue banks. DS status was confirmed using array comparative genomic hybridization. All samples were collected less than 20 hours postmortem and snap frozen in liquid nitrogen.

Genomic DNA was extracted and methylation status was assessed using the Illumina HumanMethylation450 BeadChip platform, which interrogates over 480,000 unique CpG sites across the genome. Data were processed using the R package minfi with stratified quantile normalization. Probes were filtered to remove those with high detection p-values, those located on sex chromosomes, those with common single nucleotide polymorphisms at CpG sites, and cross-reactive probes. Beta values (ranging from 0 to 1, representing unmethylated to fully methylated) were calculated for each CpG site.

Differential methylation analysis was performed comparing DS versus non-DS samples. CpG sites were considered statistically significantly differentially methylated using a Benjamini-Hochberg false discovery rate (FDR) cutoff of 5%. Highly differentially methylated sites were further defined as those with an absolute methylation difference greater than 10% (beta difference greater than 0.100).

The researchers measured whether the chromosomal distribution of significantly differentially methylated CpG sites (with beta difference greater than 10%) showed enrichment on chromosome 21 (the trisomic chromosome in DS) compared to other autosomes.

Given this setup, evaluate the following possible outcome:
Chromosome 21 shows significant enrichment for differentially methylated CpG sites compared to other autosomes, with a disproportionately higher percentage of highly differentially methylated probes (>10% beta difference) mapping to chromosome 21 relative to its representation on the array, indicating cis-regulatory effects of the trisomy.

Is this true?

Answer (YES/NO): NO